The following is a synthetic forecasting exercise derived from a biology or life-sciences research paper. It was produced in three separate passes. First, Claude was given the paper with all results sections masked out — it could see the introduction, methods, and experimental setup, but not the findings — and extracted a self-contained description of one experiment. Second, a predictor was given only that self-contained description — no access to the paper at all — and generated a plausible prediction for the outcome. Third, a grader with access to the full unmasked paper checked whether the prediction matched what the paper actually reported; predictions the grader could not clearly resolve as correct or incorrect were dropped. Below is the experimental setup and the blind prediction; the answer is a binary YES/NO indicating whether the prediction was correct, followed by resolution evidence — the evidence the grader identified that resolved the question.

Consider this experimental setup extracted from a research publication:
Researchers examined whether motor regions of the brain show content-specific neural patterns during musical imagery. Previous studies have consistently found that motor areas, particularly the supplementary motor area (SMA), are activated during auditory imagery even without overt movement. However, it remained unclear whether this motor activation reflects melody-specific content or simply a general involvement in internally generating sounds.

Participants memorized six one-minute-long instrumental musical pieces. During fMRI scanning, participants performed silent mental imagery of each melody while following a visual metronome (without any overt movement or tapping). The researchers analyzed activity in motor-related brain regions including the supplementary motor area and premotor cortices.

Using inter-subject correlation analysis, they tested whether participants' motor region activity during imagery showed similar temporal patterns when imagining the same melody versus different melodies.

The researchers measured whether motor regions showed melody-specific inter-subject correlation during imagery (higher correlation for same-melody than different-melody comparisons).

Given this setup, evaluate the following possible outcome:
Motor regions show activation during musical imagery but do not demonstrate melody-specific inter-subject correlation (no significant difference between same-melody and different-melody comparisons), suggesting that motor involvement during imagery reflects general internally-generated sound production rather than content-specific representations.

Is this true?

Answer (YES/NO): YES